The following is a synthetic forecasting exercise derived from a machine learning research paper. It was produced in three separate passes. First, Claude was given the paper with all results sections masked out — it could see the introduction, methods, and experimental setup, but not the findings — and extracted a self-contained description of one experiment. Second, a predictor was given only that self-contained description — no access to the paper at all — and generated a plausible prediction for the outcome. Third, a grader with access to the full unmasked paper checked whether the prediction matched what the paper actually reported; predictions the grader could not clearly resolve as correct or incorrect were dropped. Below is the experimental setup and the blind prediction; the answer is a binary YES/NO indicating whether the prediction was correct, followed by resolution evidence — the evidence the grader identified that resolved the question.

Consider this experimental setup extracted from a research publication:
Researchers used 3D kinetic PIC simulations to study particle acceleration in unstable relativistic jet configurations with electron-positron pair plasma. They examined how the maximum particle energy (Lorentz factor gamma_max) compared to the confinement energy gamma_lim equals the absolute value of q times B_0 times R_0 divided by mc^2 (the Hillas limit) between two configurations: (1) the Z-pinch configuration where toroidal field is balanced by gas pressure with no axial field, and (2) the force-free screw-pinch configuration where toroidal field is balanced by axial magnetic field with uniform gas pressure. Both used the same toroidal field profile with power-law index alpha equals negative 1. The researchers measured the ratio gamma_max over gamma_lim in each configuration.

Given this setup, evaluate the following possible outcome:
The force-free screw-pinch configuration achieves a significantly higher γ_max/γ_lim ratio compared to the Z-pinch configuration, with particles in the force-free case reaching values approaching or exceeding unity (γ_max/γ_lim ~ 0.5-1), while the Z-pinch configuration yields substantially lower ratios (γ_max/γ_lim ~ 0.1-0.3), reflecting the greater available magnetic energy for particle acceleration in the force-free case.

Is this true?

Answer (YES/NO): NO